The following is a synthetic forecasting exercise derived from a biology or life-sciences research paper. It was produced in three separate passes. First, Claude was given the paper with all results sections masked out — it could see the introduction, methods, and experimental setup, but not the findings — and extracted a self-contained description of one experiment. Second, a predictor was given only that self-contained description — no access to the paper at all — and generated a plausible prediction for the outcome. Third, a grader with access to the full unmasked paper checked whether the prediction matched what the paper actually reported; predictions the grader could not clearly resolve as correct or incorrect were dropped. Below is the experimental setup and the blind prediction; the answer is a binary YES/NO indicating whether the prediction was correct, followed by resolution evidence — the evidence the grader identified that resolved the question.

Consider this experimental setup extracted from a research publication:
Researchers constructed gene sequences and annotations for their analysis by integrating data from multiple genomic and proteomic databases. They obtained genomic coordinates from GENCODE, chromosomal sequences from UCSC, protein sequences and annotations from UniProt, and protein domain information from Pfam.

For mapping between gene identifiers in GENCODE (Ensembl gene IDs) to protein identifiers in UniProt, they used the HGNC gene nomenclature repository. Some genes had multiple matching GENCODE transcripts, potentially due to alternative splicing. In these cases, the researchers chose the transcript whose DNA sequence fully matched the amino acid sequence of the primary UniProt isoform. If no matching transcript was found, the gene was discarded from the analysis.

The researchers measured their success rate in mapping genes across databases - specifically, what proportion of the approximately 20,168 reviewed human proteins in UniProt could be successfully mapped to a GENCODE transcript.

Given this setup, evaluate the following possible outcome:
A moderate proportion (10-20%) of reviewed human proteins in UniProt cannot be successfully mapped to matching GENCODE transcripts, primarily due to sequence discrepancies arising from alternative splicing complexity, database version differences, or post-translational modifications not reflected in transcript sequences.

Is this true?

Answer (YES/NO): YES